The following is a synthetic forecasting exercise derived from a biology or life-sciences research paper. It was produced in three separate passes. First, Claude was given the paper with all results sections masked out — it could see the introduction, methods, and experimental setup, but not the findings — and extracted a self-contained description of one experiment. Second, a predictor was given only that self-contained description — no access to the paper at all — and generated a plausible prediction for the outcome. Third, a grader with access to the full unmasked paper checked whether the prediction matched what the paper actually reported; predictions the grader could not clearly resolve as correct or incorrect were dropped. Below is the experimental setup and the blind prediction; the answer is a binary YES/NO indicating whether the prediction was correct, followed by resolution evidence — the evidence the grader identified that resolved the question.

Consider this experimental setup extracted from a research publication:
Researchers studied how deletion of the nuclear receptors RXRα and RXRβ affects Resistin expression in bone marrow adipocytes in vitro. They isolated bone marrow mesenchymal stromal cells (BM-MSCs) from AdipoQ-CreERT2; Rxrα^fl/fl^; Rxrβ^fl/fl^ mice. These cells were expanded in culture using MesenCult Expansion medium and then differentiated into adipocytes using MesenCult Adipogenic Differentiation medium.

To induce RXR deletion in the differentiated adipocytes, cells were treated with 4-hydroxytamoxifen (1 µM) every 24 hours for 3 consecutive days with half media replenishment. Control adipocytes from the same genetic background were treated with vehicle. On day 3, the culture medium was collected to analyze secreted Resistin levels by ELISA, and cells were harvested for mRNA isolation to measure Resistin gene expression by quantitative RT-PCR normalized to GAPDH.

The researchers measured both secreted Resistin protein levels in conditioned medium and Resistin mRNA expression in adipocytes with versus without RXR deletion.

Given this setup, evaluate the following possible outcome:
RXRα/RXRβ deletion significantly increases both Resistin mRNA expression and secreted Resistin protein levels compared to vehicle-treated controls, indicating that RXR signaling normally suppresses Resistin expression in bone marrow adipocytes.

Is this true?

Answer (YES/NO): NO